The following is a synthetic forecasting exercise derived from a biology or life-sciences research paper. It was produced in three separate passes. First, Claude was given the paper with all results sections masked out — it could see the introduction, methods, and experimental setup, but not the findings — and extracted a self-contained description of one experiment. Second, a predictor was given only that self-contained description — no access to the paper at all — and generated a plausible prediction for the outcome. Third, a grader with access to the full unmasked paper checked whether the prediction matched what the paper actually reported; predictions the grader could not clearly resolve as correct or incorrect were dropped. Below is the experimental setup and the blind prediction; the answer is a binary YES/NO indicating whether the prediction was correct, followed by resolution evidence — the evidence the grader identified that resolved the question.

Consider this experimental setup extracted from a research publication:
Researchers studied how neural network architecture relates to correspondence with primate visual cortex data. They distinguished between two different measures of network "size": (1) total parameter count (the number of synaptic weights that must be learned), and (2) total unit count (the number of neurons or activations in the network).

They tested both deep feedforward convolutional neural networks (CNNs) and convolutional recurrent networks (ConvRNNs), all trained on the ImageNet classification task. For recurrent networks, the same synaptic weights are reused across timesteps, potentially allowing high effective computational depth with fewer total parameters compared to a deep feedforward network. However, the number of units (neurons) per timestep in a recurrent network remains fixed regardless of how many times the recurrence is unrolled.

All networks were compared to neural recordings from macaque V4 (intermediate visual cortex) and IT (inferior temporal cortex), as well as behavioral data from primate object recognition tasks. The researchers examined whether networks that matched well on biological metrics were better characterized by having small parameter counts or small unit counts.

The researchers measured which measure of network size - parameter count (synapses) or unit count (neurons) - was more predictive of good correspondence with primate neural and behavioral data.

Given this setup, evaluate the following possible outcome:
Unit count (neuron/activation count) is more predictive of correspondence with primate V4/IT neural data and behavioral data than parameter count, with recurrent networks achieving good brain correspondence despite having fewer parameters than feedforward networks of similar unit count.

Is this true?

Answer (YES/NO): YES